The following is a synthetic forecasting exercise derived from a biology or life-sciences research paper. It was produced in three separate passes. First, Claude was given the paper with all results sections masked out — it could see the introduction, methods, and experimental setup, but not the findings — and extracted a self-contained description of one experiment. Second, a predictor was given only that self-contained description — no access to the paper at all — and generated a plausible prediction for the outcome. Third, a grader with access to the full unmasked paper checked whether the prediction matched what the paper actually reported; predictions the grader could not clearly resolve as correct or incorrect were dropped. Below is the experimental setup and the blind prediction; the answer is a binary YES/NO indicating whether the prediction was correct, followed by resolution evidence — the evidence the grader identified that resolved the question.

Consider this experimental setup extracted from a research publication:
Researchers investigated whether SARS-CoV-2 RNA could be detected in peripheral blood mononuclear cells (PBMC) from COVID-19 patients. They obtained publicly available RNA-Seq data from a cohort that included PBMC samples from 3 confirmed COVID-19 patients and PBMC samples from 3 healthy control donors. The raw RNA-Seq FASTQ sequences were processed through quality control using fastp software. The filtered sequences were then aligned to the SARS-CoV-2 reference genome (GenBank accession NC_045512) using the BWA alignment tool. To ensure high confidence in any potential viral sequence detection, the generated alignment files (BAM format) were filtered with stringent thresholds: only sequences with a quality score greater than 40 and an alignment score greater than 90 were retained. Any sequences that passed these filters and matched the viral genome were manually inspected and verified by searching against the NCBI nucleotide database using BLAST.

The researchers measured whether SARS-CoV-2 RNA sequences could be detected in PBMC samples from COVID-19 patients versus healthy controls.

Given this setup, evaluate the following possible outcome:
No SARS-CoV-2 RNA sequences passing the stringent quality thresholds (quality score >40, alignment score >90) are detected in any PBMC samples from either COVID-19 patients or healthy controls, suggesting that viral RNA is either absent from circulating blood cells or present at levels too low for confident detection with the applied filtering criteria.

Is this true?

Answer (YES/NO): NO